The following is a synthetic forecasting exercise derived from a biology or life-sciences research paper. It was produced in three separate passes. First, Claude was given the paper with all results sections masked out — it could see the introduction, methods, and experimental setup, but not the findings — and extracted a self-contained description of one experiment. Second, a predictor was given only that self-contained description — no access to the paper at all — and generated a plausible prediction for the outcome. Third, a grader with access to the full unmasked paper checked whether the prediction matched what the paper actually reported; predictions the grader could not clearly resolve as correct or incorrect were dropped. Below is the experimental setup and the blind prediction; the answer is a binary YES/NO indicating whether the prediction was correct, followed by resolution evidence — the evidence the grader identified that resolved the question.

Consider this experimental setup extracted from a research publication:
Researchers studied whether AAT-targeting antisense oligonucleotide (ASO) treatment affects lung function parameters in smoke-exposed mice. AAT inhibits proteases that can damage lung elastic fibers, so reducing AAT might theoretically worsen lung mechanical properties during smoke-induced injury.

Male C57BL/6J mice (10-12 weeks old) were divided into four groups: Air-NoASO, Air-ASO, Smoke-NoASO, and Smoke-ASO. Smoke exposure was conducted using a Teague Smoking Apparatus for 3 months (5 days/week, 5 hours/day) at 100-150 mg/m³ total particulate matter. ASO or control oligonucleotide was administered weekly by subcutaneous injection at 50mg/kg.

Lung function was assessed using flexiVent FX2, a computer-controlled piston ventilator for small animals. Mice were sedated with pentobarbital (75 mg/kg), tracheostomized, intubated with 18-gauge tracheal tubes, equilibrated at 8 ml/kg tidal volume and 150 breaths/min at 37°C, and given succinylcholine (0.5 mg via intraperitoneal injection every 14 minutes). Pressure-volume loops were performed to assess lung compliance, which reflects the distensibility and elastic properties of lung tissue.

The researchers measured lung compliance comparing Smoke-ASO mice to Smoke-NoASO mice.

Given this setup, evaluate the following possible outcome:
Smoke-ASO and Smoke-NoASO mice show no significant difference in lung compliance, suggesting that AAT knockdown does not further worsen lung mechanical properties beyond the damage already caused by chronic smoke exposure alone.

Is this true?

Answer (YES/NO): YES